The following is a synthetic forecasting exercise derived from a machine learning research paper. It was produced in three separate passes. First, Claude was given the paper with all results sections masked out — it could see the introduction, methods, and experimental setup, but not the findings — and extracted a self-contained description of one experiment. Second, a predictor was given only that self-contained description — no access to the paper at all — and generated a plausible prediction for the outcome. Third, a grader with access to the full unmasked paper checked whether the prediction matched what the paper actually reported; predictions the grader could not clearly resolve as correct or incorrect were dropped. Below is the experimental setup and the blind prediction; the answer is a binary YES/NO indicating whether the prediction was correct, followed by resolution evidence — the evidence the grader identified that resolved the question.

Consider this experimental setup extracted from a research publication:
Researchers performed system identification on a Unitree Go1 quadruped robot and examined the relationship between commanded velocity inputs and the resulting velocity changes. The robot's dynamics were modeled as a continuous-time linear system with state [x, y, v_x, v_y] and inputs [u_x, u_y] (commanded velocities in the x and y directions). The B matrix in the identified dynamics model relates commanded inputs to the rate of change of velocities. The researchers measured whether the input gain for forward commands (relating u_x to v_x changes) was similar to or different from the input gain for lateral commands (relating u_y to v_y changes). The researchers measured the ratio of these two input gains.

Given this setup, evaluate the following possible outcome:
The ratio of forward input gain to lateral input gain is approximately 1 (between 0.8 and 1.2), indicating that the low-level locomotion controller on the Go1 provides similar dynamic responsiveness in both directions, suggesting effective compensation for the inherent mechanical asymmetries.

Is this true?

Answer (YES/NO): NO